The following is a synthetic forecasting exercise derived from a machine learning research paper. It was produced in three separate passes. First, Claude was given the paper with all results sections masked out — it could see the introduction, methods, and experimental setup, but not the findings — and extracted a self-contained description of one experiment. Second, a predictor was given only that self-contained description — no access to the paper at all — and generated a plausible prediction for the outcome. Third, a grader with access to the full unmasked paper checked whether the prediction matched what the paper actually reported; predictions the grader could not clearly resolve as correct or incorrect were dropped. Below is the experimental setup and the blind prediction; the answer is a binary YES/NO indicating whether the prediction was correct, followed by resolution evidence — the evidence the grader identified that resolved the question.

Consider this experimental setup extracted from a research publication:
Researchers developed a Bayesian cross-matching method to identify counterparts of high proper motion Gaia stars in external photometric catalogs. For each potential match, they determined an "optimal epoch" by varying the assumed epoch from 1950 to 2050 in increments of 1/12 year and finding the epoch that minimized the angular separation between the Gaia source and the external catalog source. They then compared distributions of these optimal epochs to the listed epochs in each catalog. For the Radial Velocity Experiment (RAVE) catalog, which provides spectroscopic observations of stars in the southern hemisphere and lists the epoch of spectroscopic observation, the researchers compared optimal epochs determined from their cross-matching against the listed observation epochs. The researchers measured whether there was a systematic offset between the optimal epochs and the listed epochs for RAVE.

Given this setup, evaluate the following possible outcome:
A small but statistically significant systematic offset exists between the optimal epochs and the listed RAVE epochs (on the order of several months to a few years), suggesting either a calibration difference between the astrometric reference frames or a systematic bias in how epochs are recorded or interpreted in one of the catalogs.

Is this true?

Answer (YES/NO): NO